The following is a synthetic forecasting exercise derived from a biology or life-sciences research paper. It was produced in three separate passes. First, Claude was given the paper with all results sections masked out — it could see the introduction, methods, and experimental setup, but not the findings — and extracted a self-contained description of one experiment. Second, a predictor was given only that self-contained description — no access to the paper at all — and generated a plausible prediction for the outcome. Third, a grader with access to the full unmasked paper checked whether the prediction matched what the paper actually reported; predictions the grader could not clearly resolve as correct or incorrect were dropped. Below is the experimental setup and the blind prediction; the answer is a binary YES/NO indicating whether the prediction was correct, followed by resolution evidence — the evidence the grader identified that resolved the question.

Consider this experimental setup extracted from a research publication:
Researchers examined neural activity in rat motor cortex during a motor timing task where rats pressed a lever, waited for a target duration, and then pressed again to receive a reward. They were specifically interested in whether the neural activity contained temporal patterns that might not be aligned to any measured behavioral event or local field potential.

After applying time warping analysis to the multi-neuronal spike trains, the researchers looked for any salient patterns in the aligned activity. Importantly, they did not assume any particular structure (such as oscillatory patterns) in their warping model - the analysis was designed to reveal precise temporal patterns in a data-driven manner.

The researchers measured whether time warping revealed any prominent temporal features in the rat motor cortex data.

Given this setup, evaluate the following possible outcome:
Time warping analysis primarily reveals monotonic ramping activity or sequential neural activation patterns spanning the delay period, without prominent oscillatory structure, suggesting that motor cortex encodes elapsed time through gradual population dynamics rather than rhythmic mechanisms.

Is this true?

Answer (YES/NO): NO